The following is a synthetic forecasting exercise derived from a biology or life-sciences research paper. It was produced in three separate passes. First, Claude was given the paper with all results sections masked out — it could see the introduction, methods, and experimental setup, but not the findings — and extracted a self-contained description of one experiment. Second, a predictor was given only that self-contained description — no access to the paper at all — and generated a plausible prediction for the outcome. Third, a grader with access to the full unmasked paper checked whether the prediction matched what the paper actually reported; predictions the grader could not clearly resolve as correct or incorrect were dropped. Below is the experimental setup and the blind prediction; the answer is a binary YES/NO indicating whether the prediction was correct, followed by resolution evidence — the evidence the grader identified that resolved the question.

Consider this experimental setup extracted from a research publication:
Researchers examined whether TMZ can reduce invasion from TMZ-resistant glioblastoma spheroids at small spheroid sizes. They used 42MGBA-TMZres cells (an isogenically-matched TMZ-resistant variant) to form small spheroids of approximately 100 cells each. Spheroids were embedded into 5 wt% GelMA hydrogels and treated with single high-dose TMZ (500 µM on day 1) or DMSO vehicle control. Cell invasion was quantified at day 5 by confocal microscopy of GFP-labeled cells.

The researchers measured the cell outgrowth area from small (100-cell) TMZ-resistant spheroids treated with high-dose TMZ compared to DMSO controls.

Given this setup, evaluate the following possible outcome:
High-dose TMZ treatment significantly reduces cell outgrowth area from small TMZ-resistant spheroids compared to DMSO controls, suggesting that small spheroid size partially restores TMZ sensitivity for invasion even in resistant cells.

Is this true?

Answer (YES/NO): NO